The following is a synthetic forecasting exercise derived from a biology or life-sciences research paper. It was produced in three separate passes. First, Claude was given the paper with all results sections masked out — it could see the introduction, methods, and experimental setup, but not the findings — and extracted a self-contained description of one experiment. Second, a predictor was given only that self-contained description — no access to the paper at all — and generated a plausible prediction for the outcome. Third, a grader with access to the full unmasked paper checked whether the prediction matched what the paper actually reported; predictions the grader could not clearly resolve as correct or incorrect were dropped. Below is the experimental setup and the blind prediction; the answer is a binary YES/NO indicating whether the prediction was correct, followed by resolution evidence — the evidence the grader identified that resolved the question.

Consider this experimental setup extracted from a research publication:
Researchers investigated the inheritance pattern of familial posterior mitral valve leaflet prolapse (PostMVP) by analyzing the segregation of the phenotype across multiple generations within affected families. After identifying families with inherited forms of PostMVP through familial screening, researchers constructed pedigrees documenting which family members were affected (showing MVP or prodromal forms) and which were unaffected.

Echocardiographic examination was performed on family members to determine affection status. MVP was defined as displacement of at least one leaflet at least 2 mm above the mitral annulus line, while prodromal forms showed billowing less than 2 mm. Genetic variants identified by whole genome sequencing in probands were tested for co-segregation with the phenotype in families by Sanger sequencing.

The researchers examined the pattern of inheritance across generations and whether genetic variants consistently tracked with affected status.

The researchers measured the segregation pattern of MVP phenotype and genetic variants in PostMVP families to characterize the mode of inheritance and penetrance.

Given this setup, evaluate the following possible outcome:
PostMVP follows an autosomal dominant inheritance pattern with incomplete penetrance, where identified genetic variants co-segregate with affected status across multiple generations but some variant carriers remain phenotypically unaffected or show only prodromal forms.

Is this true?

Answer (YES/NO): YES